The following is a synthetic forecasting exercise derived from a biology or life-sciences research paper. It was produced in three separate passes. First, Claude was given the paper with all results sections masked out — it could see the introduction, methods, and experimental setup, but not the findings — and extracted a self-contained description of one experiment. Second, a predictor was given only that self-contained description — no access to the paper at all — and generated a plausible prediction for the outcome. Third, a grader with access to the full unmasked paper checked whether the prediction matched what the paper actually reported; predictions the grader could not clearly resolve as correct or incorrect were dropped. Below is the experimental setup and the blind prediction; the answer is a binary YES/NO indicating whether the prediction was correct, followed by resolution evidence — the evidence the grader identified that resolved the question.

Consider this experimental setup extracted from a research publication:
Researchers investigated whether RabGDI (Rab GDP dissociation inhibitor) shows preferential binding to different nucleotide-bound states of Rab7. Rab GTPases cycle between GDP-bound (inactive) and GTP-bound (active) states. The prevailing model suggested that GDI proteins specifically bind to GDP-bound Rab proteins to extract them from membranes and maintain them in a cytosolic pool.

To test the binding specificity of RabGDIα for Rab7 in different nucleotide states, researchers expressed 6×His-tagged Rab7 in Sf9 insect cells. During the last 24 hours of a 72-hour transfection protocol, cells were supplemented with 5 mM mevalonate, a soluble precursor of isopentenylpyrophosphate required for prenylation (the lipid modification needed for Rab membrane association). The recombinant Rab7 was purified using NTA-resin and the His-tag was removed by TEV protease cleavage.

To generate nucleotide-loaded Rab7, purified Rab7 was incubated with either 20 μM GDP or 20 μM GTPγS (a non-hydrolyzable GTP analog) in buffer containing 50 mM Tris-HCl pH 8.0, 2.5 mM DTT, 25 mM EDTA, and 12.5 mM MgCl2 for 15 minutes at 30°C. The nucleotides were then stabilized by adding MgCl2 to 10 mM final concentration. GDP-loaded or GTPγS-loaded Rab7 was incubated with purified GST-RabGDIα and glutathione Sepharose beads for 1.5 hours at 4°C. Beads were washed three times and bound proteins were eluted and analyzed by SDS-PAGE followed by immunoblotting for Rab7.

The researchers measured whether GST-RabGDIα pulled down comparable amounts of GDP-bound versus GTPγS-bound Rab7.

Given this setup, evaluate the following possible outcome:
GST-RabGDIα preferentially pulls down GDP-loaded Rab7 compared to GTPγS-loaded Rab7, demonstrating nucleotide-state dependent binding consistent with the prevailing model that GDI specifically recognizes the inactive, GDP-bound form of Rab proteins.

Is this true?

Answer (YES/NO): NO